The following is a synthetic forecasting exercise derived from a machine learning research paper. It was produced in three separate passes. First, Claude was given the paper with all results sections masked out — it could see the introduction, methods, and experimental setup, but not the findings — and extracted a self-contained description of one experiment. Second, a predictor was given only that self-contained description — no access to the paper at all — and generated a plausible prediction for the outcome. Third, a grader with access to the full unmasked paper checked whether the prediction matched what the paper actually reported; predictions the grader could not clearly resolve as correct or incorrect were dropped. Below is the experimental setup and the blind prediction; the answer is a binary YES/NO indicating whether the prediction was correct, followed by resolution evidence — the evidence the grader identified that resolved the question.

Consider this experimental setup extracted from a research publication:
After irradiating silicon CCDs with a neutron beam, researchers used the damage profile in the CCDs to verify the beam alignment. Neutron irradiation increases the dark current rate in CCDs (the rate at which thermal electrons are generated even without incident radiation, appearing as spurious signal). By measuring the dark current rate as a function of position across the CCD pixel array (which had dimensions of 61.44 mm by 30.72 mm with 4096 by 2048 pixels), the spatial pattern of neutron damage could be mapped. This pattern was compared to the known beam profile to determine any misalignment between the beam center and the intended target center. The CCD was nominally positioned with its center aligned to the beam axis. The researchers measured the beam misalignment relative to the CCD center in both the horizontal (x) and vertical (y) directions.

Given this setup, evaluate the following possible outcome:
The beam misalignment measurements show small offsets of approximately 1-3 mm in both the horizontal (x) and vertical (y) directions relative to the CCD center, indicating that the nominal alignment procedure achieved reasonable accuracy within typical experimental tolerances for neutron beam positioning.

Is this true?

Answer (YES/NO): NO